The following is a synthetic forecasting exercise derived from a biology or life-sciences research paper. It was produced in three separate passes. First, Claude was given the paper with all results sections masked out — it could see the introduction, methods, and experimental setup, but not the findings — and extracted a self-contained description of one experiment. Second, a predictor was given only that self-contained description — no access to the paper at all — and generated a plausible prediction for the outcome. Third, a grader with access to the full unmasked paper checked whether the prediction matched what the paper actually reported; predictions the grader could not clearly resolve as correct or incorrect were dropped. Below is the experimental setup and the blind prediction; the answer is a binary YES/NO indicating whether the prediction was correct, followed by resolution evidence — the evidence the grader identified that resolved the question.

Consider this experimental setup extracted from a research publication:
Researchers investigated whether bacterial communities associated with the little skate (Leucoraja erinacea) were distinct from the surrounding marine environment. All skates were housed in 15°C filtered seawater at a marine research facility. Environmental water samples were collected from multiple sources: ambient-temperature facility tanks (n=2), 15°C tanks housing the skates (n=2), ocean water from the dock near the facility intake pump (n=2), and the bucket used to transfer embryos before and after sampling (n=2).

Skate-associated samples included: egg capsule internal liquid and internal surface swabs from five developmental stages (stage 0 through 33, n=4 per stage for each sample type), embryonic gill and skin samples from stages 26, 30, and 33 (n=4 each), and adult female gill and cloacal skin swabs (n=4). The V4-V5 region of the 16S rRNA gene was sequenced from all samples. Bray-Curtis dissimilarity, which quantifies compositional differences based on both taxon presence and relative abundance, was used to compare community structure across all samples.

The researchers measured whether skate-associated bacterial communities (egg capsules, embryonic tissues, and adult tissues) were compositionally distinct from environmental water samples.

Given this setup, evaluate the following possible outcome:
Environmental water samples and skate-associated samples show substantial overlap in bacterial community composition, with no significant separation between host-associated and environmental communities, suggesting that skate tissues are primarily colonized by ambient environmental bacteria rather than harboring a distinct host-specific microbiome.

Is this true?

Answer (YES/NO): NO